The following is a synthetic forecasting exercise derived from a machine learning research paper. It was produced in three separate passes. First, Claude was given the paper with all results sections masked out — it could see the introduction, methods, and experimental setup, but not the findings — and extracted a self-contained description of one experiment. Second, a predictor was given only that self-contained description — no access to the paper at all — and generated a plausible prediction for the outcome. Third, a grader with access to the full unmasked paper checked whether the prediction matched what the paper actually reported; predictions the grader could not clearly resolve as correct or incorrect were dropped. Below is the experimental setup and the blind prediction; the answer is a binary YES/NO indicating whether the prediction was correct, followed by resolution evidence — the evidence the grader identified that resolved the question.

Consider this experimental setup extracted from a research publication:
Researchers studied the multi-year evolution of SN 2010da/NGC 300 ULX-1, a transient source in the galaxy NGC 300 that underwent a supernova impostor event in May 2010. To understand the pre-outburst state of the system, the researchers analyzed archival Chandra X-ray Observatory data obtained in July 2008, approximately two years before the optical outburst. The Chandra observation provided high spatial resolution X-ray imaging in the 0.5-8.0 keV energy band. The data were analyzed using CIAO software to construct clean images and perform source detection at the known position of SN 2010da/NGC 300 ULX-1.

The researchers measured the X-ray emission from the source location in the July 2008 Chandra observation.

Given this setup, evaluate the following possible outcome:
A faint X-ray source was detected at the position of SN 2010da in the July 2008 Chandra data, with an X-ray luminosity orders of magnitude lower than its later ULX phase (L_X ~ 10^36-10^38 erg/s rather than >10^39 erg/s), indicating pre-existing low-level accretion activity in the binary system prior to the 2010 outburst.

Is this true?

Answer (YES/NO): NO